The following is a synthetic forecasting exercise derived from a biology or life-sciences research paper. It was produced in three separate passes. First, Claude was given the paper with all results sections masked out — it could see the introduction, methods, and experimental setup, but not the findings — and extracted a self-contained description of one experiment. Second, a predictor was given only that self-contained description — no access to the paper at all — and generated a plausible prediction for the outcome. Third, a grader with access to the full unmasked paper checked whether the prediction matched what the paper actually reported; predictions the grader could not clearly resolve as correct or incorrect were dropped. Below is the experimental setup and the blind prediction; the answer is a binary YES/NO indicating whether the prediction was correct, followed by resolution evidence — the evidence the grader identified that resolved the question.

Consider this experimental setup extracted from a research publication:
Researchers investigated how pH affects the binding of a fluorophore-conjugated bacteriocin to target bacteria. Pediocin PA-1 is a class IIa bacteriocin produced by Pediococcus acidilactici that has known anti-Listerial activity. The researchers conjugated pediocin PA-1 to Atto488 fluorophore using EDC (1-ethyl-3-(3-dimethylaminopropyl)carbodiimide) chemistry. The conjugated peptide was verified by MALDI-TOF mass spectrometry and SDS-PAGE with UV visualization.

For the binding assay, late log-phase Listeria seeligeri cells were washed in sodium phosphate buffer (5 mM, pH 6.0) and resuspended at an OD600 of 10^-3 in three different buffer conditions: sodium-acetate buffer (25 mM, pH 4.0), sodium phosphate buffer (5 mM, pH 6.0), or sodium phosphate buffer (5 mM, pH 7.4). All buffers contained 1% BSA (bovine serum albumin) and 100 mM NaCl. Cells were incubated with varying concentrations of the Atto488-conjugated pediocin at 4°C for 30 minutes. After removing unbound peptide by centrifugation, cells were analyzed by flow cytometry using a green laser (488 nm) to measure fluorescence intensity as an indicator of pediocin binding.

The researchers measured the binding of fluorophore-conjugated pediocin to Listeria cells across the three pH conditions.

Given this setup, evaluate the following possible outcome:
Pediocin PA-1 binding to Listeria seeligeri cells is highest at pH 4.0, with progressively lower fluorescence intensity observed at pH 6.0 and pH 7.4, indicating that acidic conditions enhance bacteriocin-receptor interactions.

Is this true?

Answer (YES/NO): NO